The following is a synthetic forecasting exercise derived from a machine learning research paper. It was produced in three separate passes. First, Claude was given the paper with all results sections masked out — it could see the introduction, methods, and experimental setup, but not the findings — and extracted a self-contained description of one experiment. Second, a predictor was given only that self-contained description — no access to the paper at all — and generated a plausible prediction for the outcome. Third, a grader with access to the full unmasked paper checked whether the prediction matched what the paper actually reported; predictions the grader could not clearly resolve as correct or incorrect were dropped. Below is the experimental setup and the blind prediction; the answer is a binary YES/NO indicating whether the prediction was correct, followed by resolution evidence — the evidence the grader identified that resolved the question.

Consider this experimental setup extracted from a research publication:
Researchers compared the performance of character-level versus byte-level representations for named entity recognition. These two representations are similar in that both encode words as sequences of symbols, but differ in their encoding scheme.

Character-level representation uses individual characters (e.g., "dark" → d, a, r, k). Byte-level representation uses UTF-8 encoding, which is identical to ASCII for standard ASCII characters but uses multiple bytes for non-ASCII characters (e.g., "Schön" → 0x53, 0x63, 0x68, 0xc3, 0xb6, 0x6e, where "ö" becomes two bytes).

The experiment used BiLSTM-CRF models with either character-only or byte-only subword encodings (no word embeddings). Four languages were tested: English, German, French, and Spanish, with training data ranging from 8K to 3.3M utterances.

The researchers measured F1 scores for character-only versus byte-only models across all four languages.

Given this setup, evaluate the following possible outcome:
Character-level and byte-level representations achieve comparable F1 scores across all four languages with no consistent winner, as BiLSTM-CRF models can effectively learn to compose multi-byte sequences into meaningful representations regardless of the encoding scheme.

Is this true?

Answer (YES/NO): YES